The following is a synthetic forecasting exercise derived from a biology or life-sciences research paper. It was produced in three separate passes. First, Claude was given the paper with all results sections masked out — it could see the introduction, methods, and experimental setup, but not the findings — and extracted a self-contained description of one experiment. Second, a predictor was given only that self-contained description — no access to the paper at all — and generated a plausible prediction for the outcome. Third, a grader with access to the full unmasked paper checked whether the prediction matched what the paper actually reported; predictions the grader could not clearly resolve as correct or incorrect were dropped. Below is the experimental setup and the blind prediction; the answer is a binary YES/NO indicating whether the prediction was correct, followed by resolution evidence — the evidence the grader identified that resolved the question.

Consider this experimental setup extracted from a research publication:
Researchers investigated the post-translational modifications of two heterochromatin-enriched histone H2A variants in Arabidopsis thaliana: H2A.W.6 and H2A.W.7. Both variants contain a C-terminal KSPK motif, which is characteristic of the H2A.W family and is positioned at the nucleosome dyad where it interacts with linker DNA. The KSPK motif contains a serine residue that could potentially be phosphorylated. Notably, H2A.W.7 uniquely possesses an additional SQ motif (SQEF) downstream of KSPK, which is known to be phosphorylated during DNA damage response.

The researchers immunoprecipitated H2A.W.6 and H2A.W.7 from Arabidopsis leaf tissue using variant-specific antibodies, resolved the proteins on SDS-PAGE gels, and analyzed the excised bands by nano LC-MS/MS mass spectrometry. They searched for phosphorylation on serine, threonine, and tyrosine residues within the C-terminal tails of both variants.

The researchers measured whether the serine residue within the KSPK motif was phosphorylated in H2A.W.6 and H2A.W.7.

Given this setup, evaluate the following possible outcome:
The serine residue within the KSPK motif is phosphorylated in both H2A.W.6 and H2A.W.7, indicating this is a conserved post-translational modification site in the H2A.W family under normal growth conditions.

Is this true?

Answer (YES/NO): NO